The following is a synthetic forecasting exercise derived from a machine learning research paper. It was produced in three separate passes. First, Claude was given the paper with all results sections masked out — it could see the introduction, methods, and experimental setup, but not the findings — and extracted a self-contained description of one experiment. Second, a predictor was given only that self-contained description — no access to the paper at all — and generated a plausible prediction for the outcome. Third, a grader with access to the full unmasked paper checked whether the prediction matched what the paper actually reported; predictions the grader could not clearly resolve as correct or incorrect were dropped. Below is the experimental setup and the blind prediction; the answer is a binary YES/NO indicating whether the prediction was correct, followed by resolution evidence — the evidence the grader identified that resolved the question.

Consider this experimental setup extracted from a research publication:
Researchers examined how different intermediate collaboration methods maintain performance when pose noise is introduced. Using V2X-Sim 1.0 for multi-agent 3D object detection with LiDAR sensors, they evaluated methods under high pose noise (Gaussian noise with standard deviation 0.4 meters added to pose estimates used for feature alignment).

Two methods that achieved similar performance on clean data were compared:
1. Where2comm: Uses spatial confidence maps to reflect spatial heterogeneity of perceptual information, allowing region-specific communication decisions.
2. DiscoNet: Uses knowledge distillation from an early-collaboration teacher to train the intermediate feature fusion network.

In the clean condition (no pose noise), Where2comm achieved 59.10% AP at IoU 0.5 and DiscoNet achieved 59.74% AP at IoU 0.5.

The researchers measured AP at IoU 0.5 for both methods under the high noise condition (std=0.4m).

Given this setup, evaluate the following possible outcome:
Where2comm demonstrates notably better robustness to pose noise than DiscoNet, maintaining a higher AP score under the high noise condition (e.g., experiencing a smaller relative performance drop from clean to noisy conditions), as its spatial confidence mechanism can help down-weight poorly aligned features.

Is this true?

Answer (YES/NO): NO